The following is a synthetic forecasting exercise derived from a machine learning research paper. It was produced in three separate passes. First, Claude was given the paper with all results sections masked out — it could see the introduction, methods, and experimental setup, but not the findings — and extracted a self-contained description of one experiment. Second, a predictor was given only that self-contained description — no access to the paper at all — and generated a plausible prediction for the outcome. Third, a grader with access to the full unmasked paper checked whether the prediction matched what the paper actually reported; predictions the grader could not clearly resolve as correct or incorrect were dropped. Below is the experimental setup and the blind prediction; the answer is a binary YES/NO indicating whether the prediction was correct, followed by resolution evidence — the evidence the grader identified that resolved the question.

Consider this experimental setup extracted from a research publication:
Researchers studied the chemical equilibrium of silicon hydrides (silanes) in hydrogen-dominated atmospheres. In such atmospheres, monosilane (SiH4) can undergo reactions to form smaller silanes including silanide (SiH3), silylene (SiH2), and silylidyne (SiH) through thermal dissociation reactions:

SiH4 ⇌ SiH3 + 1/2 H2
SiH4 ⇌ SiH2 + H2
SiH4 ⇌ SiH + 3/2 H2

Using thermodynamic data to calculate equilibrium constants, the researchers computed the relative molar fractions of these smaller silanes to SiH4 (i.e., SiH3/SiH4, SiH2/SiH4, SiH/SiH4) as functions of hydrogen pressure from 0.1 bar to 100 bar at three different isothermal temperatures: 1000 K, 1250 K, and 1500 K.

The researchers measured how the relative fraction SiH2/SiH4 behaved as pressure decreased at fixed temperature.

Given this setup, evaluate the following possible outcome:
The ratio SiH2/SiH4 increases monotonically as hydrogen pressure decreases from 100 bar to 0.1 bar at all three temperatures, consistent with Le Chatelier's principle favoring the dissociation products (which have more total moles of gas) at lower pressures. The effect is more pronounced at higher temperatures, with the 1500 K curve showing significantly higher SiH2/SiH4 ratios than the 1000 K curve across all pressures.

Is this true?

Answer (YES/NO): YES